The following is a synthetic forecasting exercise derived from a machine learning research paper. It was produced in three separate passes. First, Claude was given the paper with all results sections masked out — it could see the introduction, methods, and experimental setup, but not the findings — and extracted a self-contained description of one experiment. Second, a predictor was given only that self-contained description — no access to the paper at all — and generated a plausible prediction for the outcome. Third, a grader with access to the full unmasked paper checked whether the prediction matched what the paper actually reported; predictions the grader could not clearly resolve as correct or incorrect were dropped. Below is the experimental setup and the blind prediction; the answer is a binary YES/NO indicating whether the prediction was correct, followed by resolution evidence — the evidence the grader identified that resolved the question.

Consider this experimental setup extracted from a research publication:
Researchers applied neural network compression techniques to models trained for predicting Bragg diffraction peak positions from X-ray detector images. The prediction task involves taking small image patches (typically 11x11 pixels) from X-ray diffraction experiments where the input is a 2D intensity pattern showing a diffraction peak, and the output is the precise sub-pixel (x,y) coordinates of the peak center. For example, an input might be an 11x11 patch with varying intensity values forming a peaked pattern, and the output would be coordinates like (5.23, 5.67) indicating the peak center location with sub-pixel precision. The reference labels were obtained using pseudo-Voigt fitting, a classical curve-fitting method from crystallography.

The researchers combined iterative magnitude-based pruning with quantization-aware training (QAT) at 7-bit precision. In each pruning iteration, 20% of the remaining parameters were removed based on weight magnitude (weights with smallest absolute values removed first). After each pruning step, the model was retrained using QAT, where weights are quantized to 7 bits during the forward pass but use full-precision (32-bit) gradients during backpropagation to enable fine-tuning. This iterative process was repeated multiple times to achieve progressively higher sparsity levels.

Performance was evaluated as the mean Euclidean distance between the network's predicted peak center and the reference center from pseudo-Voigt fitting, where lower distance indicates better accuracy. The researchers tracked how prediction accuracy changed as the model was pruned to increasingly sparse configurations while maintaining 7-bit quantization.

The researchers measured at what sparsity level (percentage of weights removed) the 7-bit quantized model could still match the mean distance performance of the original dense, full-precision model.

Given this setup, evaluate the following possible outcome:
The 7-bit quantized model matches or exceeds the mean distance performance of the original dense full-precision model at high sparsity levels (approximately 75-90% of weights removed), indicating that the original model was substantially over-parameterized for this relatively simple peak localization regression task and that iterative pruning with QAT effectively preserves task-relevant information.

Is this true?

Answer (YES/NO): YES